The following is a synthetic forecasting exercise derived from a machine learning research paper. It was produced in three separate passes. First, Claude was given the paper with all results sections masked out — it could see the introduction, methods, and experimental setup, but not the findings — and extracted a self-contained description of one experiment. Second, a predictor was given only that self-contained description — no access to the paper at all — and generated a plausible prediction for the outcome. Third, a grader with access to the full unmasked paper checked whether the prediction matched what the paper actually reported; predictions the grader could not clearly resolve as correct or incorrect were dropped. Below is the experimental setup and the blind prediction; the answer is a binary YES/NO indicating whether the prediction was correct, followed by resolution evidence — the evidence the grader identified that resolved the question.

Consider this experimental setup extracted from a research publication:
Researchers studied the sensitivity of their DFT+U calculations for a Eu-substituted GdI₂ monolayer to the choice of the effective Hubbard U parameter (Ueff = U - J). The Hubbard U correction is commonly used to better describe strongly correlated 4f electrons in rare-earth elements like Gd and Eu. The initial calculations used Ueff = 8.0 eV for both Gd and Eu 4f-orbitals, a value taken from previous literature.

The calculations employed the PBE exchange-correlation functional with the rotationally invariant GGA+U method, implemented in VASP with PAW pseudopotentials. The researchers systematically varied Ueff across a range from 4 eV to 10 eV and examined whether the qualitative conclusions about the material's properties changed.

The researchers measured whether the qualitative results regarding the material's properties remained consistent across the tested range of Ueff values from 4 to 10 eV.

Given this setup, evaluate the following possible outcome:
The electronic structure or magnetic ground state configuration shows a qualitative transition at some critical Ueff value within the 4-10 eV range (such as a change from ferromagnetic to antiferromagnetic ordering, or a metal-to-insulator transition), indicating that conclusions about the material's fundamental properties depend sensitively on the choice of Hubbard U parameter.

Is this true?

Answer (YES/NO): NO